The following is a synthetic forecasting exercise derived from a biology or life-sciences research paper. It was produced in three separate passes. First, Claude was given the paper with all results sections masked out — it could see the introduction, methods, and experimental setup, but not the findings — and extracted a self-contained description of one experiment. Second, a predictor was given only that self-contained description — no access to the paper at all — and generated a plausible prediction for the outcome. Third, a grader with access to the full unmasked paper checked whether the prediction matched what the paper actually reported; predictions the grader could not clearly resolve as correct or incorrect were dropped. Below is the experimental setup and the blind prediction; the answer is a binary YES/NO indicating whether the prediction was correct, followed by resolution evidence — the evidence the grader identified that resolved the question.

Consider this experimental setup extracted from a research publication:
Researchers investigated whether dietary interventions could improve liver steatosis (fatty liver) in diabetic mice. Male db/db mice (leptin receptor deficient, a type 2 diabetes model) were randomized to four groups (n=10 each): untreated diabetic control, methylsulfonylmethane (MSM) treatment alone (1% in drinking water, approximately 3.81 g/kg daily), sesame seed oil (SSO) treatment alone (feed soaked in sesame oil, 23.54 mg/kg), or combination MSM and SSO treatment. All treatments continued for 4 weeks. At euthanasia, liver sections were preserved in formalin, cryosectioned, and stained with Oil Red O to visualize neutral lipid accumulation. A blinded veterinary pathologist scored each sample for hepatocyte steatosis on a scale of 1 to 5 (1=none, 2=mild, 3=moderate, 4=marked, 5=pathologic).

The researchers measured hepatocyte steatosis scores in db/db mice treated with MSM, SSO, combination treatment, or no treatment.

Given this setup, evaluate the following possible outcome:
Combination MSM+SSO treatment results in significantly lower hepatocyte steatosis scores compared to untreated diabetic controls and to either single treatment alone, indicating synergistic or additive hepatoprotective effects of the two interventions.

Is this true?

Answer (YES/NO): NO